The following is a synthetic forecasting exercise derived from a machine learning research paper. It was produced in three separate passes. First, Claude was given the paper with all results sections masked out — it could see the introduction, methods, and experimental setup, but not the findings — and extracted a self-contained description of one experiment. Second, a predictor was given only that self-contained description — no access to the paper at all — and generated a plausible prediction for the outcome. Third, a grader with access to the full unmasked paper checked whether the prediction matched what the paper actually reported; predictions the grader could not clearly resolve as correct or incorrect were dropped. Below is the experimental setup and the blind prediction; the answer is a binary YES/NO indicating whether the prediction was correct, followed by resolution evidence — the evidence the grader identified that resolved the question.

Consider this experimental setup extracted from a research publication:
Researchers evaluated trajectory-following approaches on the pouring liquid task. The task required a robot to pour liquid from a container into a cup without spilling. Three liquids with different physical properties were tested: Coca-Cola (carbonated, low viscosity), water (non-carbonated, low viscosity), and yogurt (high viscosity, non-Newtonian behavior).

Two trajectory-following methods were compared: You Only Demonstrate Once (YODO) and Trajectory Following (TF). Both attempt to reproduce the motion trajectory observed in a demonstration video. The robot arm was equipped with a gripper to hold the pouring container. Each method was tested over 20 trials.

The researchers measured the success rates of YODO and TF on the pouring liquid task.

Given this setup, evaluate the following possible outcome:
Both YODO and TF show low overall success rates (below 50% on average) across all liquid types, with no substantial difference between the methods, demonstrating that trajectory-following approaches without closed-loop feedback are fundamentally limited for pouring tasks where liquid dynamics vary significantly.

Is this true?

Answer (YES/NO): NO